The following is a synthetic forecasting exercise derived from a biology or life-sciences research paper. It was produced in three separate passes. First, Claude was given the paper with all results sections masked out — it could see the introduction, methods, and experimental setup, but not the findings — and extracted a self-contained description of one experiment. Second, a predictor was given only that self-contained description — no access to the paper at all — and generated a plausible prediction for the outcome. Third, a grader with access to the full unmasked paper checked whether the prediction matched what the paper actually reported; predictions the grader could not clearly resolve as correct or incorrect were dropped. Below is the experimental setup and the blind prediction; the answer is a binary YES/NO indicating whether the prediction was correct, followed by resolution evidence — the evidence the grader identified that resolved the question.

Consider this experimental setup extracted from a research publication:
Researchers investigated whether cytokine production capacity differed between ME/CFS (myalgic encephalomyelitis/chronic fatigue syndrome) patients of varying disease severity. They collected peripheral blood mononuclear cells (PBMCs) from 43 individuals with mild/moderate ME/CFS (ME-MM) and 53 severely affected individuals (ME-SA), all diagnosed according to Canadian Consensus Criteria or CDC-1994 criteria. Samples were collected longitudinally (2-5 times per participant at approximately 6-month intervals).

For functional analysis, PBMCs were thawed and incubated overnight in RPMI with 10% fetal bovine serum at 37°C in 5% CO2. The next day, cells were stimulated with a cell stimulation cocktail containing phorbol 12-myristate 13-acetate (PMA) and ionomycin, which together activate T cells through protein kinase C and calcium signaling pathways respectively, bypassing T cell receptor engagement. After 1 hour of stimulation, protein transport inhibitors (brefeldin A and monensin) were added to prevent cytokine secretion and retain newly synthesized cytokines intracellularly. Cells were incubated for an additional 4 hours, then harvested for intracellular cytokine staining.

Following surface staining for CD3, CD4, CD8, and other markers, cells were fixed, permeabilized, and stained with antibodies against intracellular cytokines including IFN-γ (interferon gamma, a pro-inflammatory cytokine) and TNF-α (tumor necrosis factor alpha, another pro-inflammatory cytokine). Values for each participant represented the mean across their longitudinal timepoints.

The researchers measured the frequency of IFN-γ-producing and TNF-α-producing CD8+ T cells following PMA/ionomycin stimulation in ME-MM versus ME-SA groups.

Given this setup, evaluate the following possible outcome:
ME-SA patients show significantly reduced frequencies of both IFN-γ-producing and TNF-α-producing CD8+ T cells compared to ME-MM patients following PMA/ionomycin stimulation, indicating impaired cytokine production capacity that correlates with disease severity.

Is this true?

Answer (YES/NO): NO